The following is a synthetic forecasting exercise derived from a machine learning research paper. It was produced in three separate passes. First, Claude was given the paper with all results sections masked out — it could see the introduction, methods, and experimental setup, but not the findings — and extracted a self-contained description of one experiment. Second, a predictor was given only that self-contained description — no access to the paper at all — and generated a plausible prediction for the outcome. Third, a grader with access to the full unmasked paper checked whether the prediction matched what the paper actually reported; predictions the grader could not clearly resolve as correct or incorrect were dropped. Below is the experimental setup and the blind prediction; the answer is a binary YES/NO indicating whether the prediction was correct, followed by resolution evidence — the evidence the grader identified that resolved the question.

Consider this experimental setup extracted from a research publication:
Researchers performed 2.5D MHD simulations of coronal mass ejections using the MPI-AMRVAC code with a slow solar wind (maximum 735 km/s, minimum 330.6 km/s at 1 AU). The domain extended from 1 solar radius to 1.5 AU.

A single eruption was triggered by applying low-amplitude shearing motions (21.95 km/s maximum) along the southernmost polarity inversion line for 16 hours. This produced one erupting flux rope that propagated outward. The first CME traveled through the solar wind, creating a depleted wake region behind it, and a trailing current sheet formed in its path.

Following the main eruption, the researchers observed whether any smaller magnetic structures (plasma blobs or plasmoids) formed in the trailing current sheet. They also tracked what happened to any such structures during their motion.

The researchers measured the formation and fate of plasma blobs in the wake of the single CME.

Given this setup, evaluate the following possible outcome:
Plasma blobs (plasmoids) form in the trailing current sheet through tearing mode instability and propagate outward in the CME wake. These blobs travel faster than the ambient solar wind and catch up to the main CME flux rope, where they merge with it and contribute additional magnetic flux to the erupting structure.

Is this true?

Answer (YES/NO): NO